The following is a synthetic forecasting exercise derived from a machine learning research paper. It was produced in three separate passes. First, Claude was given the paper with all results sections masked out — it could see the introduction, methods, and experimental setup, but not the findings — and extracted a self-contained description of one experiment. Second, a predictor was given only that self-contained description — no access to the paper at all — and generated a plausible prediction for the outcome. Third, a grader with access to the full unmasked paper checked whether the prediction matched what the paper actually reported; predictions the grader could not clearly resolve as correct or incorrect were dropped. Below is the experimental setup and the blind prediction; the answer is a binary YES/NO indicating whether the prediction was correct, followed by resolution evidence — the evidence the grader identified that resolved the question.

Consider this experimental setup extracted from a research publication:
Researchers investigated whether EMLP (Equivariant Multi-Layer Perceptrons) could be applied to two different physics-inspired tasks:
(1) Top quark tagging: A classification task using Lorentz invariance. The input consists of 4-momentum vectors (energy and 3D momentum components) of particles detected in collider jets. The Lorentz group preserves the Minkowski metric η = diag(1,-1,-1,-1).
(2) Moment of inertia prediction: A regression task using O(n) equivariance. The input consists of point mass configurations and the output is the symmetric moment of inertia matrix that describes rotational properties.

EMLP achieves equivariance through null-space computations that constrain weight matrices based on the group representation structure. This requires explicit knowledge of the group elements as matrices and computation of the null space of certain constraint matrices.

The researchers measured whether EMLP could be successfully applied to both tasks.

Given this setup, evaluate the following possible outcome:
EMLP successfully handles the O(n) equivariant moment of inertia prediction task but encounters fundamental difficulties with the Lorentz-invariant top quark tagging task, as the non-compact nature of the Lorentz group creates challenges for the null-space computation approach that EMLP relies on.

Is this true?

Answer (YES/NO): NO